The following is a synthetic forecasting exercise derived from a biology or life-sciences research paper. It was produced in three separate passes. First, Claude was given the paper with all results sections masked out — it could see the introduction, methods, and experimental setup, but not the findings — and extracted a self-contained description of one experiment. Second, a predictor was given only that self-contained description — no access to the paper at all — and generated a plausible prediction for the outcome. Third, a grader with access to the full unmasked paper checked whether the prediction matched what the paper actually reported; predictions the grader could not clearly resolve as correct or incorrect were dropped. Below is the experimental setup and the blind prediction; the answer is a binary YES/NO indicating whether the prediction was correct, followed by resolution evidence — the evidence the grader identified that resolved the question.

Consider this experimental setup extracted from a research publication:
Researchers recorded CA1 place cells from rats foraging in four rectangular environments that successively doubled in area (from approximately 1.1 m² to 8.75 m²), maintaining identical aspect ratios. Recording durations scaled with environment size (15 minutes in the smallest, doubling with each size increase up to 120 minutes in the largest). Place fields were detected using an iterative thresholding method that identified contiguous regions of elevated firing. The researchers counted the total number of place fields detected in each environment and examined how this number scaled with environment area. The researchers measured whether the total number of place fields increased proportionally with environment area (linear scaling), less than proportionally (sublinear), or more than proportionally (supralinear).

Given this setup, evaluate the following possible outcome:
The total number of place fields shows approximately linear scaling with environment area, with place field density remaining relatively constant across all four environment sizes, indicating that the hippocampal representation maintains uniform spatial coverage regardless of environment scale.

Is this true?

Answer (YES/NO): NO